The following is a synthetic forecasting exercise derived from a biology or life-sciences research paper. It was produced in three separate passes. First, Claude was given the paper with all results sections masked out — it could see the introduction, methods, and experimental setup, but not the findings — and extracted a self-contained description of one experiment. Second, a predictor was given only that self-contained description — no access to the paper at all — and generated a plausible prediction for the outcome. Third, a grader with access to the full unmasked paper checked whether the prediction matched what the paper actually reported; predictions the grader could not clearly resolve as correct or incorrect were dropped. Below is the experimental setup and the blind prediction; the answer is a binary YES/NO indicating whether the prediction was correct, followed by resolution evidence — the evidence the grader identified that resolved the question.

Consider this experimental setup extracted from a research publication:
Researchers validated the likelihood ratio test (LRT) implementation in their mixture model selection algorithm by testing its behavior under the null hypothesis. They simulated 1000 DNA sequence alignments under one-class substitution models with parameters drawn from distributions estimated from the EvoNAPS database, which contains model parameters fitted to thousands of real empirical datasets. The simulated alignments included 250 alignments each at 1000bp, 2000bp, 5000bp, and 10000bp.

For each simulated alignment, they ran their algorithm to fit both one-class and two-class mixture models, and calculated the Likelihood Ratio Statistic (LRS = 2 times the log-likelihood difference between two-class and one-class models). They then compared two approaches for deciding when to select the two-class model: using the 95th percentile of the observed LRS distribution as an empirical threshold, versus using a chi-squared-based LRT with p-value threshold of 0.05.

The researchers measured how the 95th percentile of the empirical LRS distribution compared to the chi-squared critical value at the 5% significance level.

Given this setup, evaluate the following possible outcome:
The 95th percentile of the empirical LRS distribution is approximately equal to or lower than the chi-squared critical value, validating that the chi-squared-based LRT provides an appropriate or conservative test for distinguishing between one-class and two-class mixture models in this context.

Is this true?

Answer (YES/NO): YES